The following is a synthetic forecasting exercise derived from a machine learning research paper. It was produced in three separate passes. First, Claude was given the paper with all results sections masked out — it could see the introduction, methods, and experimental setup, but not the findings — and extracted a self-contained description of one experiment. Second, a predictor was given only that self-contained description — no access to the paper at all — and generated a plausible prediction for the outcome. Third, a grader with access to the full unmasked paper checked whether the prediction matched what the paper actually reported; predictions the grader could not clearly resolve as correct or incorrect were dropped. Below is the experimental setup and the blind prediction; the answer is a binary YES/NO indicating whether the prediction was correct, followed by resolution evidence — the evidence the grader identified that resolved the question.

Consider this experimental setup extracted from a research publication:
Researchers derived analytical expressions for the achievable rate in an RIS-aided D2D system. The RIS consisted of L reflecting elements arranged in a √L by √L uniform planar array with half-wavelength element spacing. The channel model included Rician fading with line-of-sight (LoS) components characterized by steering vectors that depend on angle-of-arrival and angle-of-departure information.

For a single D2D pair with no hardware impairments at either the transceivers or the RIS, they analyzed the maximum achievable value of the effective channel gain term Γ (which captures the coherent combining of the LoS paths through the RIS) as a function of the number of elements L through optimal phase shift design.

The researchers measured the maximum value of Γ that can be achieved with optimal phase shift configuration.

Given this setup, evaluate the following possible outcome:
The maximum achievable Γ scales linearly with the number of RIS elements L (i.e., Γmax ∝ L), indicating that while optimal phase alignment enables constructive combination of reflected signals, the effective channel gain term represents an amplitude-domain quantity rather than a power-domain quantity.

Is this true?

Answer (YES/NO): NO